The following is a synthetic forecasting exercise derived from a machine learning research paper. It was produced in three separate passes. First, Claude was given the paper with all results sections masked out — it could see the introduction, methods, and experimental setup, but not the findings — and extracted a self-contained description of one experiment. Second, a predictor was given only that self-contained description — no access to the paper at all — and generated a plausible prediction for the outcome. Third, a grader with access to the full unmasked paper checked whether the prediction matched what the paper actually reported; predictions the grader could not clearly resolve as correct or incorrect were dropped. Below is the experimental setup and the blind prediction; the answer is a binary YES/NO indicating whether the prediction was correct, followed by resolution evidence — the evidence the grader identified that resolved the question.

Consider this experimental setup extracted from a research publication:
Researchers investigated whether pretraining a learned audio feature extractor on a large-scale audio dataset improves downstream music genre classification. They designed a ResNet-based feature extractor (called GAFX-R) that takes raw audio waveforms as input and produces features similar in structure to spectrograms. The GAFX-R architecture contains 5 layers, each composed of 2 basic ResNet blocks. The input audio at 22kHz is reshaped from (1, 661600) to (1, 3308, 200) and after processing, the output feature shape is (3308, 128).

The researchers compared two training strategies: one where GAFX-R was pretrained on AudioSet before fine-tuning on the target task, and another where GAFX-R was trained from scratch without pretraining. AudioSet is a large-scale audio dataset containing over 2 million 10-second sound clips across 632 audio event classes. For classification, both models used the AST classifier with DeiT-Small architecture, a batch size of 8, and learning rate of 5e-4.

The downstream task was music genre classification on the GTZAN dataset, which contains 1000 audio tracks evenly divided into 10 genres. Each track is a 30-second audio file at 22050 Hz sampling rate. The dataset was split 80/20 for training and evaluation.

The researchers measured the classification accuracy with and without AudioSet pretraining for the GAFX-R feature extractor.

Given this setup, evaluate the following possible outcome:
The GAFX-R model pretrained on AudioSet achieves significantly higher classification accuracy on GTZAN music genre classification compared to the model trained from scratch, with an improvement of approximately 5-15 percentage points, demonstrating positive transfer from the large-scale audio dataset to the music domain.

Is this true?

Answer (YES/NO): NO